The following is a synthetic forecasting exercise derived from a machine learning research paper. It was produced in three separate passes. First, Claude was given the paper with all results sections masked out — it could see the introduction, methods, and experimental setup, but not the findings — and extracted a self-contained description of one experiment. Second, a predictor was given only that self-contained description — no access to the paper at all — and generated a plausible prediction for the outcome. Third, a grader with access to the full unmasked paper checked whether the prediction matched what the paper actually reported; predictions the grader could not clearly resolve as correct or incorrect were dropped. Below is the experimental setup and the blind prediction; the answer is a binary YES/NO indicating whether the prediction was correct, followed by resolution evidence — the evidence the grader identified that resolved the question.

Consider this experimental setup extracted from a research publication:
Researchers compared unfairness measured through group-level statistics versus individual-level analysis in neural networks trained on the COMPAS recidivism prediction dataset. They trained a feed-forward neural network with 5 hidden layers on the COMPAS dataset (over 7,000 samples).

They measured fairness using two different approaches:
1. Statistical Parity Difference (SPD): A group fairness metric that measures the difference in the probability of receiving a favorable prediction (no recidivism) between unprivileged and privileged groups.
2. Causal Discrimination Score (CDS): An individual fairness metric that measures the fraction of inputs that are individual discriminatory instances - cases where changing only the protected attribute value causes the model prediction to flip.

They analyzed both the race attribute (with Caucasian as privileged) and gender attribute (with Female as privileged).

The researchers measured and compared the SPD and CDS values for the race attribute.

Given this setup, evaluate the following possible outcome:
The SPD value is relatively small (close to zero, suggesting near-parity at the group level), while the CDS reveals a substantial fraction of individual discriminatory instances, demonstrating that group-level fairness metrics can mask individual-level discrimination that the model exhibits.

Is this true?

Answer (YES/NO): NO